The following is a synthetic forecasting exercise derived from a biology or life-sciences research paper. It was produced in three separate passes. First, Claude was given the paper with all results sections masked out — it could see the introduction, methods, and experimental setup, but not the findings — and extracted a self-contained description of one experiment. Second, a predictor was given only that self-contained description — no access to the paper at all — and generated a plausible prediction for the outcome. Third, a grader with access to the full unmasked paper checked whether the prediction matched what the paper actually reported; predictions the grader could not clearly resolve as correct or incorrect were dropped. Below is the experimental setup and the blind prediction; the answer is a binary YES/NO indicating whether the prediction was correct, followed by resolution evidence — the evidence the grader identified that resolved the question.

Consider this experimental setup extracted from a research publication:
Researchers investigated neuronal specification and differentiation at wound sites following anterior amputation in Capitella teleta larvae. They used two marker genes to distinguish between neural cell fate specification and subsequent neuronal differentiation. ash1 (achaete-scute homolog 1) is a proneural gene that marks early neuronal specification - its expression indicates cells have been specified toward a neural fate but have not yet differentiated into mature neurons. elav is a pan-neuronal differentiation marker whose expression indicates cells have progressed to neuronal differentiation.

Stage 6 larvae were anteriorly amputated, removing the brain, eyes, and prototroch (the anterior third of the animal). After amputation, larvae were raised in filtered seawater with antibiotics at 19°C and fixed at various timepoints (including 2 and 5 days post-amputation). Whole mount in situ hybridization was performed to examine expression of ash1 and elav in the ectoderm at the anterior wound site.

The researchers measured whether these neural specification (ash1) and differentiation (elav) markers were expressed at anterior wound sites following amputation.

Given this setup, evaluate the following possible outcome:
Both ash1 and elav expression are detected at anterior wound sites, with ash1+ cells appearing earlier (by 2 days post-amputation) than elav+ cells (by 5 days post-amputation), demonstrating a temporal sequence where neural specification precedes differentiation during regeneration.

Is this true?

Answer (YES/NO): NO